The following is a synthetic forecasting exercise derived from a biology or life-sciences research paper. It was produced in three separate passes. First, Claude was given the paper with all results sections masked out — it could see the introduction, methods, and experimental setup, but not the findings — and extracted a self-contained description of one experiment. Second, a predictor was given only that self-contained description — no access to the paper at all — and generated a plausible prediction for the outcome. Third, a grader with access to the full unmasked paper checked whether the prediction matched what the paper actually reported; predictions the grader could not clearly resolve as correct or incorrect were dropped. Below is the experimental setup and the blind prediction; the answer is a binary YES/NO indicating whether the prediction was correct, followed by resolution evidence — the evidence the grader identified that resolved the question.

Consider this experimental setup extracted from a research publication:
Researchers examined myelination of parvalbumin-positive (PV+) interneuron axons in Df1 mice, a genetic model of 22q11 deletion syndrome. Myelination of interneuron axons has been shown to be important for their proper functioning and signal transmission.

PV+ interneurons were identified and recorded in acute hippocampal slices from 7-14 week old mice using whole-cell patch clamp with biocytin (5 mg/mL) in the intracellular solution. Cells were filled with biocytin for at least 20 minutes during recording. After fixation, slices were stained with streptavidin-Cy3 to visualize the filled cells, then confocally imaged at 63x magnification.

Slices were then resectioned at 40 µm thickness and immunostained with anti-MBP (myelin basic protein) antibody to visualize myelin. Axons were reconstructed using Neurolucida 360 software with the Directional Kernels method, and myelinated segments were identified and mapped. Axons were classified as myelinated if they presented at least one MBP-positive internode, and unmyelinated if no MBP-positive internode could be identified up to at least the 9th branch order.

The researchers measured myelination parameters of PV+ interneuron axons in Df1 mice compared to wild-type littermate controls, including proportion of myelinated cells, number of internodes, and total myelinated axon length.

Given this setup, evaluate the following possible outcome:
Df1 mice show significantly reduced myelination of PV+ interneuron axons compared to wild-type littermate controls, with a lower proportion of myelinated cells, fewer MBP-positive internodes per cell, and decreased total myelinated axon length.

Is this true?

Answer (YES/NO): NO